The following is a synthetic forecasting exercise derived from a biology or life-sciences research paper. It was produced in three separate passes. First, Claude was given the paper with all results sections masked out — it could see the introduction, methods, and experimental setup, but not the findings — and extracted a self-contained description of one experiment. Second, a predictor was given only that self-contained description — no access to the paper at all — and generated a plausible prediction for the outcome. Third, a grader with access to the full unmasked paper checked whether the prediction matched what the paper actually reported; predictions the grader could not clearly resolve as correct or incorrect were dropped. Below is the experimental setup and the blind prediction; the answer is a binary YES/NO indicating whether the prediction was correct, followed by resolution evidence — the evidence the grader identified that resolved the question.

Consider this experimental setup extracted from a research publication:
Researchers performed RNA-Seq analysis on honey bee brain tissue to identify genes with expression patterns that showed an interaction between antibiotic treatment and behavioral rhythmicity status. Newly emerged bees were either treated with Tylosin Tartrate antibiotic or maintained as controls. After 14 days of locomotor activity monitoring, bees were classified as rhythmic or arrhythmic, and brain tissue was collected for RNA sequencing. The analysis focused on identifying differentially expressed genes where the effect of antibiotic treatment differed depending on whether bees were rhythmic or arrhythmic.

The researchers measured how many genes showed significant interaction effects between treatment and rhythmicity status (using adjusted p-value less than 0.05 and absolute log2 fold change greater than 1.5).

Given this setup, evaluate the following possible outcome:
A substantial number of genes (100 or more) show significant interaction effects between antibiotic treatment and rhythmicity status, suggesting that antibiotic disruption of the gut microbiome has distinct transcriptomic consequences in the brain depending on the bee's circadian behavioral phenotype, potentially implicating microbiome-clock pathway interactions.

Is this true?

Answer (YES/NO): NO